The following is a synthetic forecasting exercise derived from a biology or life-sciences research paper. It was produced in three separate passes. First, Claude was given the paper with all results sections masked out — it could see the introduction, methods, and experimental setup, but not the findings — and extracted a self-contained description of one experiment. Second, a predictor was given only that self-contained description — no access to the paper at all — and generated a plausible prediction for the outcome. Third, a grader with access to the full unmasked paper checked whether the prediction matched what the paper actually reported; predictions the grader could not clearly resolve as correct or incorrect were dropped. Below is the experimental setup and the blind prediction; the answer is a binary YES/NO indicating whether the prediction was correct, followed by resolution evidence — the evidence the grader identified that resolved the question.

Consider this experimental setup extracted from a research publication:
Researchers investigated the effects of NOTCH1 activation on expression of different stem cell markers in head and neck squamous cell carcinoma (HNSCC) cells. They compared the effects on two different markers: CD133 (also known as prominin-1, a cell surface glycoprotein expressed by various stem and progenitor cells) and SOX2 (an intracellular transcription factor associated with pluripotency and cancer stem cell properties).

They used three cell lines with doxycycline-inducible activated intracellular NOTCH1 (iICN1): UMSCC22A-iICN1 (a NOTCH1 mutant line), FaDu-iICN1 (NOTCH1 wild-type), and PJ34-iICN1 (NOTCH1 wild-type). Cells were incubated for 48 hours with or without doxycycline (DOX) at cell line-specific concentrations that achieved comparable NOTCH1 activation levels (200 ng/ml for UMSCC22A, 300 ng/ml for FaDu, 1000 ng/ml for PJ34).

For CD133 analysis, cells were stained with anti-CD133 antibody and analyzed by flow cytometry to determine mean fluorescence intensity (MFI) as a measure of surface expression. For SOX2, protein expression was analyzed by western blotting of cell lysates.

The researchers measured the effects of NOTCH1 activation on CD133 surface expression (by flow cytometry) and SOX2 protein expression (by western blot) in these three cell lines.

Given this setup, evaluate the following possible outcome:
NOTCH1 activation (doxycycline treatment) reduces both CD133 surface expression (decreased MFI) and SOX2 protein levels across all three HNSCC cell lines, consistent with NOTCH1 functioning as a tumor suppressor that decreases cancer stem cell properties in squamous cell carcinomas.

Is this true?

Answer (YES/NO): NO